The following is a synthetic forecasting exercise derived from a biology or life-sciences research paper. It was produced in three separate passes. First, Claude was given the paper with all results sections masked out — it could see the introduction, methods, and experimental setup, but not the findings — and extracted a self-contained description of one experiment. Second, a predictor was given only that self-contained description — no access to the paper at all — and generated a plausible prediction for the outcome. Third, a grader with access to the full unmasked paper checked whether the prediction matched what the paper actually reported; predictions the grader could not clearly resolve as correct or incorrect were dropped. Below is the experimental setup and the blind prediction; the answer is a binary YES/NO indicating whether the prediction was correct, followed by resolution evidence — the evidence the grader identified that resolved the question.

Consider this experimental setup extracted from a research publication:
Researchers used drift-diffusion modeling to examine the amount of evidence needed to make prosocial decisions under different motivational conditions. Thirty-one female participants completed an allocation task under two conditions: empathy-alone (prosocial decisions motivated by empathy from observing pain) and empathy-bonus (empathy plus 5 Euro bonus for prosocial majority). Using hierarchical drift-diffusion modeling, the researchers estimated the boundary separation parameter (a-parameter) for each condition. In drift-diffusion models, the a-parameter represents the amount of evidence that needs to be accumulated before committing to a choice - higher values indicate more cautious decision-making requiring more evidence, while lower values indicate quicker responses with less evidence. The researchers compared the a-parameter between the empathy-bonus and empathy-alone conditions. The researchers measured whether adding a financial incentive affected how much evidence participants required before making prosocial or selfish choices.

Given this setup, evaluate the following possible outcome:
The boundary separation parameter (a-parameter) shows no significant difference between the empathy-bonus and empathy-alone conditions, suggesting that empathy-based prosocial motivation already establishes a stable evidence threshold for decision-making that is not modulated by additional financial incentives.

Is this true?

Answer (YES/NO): YES